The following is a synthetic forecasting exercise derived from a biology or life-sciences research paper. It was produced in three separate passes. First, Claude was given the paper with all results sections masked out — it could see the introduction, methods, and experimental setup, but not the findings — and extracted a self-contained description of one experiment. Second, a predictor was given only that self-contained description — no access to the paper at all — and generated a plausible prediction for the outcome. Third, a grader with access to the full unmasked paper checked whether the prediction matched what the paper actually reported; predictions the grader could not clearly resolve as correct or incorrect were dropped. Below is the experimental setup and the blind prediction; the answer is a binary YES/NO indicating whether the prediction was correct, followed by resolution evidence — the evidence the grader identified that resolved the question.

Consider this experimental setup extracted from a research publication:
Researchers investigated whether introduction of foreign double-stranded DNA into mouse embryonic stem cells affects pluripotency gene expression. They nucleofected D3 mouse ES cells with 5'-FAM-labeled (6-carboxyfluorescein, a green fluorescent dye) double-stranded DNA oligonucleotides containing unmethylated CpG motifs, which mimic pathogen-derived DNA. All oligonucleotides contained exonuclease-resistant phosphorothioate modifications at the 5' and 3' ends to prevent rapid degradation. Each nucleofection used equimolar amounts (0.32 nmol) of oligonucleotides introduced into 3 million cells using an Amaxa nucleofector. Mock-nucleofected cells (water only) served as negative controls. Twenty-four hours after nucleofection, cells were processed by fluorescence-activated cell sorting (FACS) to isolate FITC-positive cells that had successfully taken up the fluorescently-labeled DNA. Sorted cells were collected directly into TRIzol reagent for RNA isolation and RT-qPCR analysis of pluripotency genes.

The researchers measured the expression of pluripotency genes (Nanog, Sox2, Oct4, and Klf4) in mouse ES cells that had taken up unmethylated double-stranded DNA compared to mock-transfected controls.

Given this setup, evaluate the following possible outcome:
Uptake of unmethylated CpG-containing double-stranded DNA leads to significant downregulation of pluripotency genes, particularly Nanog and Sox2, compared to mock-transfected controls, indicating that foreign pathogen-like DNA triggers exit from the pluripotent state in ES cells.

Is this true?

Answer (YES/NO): YES